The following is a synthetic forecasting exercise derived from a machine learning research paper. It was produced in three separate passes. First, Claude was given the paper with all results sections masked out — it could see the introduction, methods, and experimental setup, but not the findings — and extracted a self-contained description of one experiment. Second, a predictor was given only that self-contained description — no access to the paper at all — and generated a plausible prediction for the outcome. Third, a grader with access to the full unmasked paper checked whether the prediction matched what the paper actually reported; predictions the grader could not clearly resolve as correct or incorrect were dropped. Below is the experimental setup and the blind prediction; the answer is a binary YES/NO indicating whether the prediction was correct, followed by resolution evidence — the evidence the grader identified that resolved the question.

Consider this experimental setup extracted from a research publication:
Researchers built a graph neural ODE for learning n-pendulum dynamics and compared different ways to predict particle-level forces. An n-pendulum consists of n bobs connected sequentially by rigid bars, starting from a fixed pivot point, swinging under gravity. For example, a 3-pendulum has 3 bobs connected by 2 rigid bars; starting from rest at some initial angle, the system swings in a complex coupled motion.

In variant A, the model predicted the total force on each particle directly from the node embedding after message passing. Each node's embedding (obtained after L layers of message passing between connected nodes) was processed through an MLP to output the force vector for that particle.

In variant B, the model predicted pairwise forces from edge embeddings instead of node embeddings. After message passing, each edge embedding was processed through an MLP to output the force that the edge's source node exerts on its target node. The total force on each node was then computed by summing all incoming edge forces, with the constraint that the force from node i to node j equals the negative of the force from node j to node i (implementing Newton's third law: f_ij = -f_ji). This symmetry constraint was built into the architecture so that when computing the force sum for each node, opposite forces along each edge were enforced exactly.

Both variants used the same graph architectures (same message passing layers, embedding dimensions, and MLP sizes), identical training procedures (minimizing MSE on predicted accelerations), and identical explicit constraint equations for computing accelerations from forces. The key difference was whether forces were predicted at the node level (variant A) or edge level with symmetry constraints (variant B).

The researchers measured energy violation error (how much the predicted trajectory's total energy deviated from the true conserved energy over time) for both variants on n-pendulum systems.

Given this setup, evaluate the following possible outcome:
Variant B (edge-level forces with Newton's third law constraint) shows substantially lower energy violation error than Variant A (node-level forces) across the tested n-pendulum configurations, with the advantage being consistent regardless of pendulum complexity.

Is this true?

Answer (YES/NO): NO